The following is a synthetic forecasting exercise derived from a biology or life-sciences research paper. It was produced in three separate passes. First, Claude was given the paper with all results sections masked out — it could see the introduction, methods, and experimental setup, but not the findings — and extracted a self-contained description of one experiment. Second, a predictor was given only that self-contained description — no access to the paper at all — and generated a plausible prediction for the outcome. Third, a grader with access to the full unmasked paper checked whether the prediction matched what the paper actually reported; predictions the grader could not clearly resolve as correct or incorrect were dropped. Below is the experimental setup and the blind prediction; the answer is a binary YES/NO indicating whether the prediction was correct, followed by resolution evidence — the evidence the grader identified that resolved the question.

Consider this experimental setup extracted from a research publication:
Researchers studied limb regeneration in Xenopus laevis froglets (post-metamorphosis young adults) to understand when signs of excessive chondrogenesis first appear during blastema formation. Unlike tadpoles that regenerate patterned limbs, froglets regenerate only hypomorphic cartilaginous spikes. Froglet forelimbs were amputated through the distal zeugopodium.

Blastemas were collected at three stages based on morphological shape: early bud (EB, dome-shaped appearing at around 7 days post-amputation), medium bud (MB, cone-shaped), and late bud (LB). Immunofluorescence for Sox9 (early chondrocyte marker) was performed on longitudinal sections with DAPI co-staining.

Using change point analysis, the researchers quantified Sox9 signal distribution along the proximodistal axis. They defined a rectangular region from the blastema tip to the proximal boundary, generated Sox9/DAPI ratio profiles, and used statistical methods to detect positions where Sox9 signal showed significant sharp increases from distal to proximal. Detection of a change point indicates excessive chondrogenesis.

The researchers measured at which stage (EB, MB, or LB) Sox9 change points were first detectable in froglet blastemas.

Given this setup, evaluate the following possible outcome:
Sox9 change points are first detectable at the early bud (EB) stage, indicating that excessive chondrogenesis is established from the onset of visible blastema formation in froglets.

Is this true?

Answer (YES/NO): NO